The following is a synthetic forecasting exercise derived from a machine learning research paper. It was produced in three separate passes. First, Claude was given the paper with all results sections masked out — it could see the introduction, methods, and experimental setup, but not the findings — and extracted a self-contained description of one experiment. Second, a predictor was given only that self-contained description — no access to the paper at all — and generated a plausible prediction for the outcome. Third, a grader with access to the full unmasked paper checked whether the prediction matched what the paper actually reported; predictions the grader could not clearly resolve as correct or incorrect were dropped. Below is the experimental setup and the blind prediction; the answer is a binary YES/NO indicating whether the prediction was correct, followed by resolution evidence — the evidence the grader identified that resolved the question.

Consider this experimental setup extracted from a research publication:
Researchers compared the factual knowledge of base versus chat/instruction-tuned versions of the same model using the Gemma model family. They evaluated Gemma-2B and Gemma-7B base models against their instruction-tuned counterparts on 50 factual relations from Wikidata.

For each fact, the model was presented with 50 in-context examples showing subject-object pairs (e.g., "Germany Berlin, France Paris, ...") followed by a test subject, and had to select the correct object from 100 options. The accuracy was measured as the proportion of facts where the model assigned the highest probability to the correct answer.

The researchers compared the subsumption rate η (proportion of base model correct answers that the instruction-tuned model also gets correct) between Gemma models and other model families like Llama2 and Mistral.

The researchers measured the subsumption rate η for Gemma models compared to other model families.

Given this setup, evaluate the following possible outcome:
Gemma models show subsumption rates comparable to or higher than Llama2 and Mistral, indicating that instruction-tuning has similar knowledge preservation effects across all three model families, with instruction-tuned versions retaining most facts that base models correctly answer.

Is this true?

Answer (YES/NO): NO